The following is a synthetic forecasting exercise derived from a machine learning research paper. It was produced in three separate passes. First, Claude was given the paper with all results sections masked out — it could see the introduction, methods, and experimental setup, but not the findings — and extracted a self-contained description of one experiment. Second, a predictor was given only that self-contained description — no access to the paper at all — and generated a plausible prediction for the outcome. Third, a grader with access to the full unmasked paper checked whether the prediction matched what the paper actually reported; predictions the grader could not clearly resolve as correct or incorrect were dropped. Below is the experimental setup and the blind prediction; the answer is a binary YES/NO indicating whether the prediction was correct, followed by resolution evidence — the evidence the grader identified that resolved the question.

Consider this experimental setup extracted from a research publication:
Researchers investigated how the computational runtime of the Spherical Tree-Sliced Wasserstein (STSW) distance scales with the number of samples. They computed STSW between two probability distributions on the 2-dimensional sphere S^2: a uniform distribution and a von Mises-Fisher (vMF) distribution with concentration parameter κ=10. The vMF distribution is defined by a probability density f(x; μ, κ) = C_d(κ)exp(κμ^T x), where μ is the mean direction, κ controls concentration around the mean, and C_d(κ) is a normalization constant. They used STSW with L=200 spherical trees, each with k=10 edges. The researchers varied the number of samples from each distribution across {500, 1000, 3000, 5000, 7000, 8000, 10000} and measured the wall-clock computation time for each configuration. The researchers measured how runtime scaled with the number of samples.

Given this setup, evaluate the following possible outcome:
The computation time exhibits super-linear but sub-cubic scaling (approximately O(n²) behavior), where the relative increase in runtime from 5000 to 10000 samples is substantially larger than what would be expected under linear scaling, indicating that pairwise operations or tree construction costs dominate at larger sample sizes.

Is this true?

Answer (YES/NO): NO